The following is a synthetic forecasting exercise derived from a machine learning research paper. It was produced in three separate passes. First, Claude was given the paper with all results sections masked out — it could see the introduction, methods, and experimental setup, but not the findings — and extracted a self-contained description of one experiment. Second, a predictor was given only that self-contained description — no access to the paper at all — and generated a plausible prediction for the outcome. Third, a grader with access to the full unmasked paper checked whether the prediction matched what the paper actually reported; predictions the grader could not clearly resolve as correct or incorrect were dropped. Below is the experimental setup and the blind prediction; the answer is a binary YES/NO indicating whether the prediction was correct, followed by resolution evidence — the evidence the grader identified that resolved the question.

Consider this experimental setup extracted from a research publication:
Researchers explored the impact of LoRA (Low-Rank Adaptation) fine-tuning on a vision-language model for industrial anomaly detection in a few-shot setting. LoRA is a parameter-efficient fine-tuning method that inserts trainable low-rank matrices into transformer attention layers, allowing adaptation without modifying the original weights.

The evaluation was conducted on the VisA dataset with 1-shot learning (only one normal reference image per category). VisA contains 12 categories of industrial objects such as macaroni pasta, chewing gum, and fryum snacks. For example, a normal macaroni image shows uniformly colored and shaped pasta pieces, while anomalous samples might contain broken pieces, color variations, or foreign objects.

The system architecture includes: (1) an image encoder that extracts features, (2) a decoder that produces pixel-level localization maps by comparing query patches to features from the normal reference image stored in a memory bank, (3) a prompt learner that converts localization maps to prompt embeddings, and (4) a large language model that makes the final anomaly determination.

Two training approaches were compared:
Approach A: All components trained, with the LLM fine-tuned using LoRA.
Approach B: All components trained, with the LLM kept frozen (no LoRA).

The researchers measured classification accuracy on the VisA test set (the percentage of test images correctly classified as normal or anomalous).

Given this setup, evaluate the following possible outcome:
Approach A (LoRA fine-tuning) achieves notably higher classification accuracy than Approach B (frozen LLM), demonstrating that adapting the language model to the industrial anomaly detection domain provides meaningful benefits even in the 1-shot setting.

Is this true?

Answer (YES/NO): NO